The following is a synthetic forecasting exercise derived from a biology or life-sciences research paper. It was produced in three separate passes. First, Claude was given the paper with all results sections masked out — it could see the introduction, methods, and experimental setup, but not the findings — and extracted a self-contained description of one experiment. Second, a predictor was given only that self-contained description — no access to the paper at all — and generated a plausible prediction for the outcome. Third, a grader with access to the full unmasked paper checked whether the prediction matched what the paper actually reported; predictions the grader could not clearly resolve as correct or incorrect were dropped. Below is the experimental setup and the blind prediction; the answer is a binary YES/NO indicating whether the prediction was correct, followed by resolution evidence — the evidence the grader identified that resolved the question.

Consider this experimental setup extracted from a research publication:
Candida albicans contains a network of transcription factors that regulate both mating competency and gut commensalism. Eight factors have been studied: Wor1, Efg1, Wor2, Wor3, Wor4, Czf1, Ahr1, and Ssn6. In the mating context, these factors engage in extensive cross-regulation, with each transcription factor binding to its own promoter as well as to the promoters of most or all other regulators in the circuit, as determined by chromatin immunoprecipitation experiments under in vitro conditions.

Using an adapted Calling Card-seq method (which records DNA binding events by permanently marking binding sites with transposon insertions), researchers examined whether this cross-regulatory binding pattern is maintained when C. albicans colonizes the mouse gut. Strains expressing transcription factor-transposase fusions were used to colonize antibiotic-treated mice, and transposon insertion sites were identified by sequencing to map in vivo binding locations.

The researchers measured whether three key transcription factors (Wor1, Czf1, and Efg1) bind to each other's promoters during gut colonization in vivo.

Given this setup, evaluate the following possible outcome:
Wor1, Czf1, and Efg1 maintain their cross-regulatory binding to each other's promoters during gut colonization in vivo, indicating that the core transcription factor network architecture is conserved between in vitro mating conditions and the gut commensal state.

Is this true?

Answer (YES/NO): YES